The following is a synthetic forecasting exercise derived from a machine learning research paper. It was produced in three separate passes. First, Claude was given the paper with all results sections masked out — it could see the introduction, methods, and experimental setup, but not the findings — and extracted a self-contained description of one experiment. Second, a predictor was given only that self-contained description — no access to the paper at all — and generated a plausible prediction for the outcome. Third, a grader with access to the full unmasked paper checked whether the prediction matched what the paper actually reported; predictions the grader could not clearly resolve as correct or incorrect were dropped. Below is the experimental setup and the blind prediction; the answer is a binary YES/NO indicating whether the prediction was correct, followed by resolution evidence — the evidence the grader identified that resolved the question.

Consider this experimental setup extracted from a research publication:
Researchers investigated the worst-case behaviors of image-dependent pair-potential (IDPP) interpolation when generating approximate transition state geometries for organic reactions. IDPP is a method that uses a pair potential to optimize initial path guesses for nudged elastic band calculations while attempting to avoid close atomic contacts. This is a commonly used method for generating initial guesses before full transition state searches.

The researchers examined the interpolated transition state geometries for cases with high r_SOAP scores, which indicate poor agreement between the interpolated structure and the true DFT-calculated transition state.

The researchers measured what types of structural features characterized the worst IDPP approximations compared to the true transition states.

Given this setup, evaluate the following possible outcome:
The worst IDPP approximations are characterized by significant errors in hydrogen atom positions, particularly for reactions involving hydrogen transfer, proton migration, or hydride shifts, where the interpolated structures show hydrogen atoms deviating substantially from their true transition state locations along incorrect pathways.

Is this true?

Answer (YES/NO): NO